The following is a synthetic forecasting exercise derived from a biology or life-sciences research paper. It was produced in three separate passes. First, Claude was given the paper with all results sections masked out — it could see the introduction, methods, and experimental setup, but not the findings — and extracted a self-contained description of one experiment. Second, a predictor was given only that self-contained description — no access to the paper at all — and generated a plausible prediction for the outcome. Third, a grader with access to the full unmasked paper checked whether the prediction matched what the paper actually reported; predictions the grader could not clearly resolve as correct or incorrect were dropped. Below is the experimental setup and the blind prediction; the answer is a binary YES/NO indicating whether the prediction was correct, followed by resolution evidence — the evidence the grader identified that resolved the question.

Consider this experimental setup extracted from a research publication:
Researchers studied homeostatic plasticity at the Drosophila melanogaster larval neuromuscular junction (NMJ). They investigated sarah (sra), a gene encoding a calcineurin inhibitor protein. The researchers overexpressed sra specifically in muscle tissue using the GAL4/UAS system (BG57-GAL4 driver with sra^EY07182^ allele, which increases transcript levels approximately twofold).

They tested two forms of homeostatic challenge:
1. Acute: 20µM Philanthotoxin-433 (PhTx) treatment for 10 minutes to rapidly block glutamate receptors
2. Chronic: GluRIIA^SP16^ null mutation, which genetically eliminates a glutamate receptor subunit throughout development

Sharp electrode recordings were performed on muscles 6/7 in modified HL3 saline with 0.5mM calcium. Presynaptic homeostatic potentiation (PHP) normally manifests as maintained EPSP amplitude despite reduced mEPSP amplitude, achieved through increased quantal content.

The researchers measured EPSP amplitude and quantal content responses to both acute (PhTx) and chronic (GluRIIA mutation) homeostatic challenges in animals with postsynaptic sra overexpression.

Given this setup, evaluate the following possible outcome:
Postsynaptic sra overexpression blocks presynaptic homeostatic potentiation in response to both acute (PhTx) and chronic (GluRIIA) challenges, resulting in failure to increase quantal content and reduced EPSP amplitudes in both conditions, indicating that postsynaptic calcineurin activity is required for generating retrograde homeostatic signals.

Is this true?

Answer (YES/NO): NO